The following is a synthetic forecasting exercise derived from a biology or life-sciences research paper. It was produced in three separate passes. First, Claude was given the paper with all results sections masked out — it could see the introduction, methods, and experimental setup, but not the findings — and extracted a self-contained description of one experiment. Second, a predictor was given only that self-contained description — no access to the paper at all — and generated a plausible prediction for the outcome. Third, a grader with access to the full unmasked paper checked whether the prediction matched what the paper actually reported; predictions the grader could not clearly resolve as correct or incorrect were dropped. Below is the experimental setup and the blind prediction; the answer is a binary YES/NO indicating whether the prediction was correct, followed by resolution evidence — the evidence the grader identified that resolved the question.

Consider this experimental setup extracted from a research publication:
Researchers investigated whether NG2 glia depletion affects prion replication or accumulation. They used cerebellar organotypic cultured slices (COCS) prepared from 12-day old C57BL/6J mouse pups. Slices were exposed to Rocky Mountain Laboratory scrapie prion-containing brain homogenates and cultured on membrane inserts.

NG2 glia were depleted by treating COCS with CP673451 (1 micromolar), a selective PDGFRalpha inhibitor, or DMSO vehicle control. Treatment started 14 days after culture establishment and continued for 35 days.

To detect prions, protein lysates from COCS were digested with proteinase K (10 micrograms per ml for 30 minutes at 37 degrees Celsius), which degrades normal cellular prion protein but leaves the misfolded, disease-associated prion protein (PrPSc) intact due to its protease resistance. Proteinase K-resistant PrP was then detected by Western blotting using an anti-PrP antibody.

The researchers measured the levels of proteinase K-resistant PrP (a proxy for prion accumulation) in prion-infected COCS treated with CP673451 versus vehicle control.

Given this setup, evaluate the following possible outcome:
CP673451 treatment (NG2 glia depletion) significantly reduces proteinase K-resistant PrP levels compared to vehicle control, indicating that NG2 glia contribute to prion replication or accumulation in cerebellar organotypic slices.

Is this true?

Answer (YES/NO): NO